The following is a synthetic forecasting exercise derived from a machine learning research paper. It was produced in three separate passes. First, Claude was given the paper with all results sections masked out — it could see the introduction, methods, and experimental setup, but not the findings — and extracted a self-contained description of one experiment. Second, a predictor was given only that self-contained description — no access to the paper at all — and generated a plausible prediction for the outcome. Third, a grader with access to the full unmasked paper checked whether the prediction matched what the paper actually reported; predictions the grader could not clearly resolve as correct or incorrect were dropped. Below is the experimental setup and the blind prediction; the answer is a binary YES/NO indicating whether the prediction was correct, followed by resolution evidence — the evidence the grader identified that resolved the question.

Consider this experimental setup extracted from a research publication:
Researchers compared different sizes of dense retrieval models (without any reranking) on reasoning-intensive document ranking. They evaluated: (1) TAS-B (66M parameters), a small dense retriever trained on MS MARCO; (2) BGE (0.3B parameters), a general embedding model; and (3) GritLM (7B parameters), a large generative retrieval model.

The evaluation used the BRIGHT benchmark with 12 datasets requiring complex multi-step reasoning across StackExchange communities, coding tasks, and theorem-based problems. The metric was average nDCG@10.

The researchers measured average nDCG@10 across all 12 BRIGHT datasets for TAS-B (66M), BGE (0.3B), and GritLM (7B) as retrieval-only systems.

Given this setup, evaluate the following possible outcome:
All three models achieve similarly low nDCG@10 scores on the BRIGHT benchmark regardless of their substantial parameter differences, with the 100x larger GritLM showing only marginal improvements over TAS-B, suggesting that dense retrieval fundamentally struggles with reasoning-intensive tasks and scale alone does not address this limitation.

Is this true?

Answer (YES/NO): NO